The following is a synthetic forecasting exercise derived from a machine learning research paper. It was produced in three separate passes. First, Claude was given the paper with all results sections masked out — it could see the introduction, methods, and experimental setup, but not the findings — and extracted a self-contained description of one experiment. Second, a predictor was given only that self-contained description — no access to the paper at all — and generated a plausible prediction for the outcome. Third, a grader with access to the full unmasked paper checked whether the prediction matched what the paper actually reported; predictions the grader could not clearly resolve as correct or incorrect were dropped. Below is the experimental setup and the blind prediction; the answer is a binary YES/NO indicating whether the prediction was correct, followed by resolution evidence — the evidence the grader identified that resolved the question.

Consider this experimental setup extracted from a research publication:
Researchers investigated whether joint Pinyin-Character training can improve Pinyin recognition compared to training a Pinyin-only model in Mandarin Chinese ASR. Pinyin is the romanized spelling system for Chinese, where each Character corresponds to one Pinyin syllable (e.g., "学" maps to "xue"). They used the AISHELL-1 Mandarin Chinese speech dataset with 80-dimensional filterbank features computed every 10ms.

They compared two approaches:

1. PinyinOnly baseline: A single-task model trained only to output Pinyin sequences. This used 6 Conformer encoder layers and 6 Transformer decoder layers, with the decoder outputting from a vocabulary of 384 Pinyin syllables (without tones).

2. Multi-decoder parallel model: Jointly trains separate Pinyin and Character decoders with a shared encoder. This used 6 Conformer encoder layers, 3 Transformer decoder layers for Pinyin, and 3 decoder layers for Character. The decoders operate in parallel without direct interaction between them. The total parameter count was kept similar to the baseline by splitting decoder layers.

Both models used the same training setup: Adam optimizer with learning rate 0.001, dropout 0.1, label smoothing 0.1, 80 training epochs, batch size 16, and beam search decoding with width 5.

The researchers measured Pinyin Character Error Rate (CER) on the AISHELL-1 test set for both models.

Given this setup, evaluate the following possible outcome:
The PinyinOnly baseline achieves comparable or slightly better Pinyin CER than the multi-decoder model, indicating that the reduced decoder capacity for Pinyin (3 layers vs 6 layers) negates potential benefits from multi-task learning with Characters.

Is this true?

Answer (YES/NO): NO